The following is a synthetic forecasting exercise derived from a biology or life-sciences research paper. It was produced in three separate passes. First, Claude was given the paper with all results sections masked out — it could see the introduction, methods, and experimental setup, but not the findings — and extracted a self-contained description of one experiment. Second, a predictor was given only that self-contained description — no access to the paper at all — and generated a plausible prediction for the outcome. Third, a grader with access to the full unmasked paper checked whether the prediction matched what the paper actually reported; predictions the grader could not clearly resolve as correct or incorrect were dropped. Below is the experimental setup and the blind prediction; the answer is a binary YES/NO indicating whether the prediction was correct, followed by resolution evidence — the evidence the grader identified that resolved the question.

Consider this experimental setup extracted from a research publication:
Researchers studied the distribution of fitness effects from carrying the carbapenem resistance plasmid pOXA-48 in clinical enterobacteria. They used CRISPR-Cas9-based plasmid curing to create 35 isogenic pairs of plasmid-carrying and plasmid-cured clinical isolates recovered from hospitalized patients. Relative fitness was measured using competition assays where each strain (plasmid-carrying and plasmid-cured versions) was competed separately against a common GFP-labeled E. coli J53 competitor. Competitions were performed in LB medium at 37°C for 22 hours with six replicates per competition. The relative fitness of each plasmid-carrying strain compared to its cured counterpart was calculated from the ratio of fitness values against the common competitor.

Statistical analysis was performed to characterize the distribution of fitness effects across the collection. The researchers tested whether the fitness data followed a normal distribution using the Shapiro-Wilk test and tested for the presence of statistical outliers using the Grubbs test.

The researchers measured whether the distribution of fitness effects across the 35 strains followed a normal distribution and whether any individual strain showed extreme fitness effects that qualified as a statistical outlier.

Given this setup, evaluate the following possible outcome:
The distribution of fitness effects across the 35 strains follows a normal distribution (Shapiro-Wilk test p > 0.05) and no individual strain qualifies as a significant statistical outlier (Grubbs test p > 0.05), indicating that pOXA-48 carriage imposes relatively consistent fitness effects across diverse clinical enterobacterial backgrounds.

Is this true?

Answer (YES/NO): NO